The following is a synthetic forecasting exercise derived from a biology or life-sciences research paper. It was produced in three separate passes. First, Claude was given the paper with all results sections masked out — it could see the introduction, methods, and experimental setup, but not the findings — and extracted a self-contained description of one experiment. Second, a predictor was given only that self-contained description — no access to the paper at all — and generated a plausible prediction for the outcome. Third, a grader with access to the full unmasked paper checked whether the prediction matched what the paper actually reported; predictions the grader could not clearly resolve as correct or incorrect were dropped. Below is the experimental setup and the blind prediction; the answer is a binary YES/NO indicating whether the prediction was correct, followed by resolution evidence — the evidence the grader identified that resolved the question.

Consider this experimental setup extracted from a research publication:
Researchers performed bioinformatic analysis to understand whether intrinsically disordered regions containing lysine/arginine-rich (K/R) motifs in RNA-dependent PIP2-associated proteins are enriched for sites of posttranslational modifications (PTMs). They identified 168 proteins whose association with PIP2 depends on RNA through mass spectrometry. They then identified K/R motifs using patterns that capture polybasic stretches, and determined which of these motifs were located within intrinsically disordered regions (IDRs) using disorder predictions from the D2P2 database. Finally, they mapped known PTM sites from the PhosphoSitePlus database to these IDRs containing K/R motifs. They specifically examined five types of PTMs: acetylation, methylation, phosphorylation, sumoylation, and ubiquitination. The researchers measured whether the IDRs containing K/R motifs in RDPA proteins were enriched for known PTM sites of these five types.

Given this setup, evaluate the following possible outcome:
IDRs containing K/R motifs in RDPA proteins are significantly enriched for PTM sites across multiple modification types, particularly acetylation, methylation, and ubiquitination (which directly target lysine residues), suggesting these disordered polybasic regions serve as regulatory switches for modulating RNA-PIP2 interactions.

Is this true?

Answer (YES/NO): NO